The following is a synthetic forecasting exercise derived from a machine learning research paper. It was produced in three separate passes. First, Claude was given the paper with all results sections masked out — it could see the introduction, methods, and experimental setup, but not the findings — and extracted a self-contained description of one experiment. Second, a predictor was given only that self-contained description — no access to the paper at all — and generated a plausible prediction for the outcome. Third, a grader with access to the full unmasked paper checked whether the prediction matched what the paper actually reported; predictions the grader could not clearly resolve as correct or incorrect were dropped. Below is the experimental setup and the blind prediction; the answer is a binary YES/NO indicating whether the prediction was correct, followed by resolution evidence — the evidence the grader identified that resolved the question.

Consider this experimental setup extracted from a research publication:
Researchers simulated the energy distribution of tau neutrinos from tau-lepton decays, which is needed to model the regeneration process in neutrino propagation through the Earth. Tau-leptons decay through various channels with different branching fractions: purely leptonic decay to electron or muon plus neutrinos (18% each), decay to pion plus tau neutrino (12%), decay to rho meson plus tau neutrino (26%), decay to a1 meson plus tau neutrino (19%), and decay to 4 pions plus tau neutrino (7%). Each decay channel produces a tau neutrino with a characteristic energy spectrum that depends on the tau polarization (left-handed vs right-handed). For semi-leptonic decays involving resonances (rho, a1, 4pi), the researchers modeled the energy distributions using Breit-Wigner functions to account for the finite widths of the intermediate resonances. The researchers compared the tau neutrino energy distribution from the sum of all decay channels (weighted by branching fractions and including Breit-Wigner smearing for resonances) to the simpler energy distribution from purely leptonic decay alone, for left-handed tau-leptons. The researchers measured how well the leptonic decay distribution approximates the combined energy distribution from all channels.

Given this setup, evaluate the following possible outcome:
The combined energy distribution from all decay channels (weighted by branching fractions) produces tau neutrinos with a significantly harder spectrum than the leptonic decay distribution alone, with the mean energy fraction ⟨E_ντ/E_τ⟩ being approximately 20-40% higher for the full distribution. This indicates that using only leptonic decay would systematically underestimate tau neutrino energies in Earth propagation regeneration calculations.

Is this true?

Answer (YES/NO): NO